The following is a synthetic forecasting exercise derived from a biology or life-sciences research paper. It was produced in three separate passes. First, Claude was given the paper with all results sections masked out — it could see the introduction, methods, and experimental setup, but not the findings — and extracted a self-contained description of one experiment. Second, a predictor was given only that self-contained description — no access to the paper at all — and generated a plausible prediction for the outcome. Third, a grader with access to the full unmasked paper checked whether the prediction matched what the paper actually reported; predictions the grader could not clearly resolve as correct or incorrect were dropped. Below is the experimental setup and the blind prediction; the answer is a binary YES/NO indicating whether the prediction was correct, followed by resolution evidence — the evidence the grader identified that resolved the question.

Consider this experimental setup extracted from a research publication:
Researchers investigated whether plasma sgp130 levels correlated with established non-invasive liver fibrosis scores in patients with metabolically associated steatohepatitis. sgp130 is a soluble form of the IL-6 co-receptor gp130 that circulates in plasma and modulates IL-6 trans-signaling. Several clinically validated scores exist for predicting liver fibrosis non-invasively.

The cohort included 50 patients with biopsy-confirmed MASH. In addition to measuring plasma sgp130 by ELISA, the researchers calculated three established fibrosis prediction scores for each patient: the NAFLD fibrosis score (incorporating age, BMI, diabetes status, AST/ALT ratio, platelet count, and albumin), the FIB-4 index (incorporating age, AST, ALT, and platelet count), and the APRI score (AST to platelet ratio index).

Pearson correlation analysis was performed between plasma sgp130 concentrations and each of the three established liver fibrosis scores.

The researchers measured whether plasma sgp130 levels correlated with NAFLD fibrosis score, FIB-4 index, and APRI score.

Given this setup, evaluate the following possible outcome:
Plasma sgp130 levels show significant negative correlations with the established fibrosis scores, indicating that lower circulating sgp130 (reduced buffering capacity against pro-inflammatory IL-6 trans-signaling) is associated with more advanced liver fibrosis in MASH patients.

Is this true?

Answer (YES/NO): NO